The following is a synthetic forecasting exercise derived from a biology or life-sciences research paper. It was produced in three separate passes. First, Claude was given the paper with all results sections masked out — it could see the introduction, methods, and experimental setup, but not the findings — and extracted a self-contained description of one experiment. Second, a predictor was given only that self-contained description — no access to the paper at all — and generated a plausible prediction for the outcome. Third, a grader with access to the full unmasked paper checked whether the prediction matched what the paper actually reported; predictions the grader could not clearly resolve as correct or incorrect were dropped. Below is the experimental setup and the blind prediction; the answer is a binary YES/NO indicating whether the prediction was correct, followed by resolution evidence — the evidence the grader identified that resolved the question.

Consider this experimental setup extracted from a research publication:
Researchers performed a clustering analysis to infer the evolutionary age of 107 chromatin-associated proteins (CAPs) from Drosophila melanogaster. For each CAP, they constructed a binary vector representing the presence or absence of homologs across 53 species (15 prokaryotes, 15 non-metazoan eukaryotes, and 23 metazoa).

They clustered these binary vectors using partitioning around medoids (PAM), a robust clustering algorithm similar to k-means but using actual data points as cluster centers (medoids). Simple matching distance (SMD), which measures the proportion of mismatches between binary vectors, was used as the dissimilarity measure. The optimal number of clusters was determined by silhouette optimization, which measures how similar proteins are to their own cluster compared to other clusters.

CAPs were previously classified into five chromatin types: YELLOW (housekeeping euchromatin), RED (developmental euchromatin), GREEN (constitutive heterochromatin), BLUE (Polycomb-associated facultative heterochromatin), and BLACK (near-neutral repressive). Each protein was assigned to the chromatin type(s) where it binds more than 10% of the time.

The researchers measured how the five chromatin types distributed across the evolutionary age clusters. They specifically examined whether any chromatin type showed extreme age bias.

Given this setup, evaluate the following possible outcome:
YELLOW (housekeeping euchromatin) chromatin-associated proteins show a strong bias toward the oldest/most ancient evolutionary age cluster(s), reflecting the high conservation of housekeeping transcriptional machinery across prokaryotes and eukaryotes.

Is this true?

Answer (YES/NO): NO